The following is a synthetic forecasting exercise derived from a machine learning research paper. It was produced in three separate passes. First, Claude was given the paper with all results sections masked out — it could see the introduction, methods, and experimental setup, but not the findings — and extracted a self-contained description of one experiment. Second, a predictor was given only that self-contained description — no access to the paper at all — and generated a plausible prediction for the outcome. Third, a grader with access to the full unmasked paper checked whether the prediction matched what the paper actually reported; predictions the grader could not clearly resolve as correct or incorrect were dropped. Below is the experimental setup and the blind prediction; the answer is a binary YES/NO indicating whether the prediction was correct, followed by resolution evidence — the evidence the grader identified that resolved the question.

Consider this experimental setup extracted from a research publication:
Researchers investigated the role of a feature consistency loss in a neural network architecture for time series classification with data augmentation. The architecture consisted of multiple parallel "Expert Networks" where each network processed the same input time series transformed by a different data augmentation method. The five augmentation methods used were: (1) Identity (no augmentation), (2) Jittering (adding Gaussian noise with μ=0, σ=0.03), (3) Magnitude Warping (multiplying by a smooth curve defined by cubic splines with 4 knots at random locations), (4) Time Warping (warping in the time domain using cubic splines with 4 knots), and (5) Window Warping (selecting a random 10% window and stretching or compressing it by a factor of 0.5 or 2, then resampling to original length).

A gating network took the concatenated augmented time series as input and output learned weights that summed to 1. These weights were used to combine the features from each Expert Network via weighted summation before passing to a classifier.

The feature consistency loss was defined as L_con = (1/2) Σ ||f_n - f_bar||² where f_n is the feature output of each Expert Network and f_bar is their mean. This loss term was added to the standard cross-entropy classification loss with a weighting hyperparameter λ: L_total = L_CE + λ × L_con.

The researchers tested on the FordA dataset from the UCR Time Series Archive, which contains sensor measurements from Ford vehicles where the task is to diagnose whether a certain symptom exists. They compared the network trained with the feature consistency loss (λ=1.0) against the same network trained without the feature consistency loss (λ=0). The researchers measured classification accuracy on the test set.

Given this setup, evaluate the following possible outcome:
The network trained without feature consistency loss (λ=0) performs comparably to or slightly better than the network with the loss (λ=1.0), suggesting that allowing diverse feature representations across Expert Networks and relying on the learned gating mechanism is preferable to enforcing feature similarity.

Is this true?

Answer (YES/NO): NO